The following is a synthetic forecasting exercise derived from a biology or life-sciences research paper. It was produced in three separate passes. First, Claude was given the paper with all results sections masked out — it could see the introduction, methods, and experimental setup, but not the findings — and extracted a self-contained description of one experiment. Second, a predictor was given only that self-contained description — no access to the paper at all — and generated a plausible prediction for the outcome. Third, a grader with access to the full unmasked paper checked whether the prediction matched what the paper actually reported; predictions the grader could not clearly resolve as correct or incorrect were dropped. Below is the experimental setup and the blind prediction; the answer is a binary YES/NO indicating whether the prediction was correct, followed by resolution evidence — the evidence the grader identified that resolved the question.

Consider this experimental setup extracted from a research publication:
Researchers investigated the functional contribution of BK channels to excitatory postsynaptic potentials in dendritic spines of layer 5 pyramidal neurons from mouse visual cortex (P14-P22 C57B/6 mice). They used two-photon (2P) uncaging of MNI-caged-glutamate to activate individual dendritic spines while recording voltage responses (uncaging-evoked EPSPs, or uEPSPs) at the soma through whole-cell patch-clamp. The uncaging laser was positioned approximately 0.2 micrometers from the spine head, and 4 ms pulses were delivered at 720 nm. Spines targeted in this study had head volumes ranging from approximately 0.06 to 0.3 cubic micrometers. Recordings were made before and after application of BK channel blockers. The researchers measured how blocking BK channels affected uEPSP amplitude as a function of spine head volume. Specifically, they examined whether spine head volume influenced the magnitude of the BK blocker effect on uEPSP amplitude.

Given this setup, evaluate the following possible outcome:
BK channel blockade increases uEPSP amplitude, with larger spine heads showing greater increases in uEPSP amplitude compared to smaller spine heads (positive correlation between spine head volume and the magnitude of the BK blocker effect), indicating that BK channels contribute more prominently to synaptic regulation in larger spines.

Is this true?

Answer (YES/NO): NO